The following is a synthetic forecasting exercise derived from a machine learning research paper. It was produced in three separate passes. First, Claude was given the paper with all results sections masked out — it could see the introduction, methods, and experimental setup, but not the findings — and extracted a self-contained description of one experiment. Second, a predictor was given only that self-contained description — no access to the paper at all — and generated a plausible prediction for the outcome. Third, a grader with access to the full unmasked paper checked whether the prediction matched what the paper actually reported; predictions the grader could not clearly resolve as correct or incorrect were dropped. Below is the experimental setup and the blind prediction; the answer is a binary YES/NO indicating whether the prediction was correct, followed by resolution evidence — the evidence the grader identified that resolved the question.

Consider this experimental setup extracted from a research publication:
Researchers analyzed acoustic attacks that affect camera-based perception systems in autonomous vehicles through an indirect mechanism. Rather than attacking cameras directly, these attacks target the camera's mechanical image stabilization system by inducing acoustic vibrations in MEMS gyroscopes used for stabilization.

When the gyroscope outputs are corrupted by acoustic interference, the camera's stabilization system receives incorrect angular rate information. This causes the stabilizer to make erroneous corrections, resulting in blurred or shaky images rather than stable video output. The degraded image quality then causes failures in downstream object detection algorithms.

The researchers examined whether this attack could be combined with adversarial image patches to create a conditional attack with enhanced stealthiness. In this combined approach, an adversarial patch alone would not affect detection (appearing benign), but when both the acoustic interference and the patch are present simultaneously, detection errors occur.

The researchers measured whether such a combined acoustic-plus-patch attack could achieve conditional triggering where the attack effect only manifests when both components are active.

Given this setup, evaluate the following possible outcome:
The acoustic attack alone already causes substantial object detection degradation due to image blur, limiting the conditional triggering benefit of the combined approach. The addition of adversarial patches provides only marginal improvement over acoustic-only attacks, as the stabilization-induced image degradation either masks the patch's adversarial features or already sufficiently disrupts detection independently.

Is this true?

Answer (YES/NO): NO